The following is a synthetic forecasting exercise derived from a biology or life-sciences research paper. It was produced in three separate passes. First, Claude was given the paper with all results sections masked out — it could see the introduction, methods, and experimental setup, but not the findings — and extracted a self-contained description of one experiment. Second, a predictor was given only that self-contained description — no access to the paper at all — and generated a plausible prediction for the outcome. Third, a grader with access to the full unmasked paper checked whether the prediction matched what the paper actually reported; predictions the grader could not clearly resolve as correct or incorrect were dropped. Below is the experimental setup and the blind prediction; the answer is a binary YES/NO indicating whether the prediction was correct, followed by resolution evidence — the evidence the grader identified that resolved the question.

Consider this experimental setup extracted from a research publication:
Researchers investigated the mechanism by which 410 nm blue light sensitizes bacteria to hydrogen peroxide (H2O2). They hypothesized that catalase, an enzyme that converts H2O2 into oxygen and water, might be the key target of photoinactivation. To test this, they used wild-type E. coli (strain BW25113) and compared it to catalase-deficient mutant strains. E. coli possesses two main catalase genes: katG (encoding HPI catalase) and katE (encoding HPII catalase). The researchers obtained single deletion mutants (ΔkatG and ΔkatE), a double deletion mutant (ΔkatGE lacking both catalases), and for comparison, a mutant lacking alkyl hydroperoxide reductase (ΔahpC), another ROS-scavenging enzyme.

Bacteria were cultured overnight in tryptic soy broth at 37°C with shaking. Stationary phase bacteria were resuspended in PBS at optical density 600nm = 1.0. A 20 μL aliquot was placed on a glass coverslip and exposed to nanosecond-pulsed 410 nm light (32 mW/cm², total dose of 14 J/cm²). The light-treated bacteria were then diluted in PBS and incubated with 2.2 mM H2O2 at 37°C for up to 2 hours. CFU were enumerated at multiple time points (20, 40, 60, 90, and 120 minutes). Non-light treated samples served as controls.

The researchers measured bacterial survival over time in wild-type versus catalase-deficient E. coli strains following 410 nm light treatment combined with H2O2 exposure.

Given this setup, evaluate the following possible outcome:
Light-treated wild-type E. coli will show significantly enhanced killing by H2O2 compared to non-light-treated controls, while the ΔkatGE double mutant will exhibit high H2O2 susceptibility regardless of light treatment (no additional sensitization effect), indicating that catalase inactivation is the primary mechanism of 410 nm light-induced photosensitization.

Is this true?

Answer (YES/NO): NO